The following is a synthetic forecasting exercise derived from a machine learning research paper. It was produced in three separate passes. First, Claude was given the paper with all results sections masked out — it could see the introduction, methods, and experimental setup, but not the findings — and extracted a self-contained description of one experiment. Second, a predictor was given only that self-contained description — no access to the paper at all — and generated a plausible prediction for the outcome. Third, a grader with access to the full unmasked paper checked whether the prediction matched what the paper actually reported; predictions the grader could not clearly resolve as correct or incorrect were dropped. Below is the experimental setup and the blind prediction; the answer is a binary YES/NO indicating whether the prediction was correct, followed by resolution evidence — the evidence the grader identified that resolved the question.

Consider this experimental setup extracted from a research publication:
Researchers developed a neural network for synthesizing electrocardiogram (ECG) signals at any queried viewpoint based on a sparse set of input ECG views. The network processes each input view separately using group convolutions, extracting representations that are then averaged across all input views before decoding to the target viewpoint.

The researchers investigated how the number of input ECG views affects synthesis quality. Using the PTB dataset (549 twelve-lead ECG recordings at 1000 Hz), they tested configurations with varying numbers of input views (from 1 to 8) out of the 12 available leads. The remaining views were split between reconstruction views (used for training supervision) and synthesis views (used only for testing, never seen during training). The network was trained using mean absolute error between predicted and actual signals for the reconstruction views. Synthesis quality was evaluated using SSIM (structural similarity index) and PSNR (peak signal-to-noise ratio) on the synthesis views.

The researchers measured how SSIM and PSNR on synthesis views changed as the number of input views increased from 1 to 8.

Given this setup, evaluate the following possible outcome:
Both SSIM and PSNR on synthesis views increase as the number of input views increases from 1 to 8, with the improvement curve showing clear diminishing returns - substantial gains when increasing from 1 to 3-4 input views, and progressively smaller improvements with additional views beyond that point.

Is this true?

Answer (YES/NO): NO